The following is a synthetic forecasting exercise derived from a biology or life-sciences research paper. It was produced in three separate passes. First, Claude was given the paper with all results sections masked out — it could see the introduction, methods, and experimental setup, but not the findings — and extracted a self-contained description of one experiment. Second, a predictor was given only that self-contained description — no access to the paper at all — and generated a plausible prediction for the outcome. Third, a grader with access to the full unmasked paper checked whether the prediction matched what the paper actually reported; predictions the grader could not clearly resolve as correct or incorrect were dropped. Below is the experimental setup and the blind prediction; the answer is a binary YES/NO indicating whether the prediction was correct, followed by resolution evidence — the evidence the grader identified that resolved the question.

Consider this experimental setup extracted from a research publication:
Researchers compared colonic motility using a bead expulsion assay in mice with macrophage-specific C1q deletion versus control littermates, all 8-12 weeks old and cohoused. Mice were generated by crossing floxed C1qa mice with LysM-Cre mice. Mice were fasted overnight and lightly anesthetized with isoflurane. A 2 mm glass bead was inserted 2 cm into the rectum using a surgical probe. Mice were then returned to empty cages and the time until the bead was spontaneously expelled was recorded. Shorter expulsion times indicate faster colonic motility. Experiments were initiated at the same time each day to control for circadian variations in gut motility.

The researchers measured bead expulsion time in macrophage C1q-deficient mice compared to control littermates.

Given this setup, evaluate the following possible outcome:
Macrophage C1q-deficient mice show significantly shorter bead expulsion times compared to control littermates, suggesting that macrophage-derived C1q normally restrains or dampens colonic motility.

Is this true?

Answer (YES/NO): YES